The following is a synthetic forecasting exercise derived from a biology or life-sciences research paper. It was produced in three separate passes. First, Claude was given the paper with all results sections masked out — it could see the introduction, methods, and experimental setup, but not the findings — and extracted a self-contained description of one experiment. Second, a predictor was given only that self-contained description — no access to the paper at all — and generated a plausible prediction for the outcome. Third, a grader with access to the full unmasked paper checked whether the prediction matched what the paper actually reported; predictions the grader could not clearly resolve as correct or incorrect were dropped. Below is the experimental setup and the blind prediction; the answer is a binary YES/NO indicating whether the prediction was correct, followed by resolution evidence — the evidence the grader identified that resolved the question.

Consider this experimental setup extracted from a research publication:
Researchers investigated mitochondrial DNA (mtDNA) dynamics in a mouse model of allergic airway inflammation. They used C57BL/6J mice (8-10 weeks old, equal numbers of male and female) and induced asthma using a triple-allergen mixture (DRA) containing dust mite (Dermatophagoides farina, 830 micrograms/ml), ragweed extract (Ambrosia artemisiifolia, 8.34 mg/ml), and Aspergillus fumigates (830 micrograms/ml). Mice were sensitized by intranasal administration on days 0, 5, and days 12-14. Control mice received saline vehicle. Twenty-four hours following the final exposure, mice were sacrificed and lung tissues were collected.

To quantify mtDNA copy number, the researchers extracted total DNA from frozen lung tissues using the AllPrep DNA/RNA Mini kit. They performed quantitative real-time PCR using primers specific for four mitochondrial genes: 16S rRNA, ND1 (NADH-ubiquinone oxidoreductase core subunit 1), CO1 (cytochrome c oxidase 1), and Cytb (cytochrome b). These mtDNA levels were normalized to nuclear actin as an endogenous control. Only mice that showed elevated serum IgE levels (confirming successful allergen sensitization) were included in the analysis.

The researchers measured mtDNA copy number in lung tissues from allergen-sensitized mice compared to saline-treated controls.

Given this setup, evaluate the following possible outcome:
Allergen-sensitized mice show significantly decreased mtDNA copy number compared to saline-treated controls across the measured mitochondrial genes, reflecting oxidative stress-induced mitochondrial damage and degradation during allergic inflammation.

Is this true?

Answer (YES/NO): YES